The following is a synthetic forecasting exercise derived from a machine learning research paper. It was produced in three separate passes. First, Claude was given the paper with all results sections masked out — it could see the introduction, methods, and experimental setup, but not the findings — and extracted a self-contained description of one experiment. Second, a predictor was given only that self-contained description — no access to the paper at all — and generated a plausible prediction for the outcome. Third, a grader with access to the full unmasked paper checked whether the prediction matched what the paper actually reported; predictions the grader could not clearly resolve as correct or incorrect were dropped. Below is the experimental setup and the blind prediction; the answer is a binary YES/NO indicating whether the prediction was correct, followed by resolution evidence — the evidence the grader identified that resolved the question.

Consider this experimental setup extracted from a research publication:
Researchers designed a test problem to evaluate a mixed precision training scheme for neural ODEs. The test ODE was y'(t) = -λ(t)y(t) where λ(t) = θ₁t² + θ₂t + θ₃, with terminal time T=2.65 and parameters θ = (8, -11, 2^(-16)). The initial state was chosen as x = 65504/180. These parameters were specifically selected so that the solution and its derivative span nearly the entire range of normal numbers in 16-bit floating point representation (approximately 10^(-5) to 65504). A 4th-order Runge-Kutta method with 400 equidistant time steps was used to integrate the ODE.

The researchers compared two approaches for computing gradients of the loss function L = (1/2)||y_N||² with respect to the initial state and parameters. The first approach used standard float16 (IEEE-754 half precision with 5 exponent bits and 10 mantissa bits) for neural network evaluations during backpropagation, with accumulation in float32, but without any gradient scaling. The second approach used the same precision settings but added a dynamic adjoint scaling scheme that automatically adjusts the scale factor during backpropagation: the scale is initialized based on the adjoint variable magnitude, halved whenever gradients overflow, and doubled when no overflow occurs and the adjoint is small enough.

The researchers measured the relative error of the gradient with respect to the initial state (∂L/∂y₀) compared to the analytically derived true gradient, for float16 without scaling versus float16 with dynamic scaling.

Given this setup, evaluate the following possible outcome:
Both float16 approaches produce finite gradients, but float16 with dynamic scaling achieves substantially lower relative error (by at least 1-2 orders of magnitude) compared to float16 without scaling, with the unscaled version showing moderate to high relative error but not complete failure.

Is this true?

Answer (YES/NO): NO